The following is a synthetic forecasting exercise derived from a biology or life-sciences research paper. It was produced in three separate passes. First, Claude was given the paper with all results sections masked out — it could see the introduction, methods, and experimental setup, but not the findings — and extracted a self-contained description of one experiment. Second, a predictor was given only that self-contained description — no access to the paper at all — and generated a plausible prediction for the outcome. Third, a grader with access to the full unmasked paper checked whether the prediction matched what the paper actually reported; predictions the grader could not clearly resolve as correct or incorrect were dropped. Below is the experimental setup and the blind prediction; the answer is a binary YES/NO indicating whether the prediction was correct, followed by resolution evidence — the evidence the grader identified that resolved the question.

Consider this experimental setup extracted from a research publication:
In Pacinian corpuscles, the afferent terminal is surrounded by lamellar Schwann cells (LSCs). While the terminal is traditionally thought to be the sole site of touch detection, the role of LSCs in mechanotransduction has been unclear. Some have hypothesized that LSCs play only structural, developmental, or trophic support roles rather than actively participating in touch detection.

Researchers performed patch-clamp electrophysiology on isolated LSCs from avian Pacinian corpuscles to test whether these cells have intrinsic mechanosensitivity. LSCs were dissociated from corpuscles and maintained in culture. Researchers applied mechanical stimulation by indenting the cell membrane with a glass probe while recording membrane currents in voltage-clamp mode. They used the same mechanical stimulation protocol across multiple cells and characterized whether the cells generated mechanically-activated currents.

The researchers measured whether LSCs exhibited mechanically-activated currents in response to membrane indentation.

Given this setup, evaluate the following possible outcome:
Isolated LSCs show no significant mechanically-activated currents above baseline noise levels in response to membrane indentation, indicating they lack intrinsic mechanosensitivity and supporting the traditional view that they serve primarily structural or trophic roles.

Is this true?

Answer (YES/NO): NO